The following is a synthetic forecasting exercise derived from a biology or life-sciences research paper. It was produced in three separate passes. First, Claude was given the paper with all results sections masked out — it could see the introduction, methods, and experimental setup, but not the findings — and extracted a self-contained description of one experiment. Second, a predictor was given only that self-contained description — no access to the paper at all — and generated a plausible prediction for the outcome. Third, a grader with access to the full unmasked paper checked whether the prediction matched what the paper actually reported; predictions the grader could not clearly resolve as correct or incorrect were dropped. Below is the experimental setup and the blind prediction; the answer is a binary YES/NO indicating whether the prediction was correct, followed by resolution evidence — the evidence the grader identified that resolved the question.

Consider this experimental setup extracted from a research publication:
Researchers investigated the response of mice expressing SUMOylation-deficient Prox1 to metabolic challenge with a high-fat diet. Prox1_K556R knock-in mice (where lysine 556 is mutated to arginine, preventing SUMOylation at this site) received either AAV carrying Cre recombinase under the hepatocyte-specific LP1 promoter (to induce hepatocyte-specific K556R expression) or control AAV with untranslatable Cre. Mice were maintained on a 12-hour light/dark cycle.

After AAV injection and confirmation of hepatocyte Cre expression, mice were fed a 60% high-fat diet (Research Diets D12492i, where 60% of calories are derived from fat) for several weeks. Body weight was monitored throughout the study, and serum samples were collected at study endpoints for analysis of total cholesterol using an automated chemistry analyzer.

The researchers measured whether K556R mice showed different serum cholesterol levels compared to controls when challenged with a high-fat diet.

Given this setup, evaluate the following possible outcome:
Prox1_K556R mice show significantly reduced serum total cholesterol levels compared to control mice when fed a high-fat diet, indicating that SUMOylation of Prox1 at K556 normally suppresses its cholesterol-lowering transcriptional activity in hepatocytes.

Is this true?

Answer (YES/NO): YES